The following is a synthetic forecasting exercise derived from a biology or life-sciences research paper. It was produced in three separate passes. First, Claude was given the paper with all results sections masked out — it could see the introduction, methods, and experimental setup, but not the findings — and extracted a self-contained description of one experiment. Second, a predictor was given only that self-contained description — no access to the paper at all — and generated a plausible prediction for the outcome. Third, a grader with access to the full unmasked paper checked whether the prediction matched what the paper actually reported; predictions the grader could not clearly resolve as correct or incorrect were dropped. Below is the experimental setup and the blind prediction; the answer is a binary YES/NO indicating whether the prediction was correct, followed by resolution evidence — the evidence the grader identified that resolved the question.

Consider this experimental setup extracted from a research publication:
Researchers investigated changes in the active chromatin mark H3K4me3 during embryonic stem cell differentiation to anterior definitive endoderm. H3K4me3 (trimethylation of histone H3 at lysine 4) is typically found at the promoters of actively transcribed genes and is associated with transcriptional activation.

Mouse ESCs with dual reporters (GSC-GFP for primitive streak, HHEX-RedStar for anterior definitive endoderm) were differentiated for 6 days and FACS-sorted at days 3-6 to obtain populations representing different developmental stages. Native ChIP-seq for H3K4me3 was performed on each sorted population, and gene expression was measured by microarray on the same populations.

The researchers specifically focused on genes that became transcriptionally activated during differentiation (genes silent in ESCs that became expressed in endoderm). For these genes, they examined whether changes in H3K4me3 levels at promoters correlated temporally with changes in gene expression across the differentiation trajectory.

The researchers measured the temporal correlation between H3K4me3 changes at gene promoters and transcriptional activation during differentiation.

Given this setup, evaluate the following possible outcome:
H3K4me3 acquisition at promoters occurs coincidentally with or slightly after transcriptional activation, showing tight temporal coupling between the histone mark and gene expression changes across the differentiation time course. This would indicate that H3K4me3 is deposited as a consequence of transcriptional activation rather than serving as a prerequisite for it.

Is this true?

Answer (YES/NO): YES